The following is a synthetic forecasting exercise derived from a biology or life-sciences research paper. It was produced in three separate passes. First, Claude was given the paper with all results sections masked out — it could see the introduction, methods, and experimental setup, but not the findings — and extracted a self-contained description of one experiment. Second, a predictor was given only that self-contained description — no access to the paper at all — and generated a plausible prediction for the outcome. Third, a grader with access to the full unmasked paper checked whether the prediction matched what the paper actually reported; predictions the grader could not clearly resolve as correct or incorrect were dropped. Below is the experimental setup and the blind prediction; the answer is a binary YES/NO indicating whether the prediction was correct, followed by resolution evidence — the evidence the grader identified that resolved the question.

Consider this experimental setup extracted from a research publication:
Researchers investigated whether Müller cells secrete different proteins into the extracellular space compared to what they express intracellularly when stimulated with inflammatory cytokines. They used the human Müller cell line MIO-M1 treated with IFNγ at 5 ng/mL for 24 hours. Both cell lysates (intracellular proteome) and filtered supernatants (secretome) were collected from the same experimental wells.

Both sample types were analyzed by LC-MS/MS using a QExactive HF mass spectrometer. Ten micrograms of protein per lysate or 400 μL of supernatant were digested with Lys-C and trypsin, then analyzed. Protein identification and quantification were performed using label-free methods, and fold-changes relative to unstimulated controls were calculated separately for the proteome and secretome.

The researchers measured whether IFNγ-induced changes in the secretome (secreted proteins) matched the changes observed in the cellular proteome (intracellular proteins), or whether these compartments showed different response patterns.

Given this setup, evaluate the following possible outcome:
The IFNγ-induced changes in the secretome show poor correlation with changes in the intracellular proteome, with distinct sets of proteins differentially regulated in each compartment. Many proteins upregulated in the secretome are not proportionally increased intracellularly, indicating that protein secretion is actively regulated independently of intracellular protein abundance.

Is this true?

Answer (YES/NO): YES